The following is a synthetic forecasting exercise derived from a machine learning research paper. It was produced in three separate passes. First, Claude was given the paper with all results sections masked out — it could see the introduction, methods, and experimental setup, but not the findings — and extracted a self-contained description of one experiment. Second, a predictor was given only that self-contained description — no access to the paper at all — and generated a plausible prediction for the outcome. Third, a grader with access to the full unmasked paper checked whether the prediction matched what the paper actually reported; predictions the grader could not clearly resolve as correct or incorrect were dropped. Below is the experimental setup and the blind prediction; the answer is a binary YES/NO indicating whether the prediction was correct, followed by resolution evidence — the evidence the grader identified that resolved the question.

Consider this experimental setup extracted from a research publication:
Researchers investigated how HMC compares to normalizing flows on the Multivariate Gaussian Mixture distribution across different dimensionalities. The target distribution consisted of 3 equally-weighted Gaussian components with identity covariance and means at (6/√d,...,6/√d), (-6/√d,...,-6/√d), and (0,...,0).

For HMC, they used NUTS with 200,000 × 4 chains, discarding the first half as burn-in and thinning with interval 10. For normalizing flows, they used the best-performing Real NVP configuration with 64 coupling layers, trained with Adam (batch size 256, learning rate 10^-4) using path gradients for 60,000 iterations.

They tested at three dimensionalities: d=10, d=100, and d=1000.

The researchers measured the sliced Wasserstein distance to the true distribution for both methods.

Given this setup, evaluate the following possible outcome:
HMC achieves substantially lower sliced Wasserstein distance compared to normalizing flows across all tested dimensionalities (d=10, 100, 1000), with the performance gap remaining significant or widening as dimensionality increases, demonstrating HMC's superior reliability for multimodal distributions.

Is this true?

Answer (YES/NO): NO